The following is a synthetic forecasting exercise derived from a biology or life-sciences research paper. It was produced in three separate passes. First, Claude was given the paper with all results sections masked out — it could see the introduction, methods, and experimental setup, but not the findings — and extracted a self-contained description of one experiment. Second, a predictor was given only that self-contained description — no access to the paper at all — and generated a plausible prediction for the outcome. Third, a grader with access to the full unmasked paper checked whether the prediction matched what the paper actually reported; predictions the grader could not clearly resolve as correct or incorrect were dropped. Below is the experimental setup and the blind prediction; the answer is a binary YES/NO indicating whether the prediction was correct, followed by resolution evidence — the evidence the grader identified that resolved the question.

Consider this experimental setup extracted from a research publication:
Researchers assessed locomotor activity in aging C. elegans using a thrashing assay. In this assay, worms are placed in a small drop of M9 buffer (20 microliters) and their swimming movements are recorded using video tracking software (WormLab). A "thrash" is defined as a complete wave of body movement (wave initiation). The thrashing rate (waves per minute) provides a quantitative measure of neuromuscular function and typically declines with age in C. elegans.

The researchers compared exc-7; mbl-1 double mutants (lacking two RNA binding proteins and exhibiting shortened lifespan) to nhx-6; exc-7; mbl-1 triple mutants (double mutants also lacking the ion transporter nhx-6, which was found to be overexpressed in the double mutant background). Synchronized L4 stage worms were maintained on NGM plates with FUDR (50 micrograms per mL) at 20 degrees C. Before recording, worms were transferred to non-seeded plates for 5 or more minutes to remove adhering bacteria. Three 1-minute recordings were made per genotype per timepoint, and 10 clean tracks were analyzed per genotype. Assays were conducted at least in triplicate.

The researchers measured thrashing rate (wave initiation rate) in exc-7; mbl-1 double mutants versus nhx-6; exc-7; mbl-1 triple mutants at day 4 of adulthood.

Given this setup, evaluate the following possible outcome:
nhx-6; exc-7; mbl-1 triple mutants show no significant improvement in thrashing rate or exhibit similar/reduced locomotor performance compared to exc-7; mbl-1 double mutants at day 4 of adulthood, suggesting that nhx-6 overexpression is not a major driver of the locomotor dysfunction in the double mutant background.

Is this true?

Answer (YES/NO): NO